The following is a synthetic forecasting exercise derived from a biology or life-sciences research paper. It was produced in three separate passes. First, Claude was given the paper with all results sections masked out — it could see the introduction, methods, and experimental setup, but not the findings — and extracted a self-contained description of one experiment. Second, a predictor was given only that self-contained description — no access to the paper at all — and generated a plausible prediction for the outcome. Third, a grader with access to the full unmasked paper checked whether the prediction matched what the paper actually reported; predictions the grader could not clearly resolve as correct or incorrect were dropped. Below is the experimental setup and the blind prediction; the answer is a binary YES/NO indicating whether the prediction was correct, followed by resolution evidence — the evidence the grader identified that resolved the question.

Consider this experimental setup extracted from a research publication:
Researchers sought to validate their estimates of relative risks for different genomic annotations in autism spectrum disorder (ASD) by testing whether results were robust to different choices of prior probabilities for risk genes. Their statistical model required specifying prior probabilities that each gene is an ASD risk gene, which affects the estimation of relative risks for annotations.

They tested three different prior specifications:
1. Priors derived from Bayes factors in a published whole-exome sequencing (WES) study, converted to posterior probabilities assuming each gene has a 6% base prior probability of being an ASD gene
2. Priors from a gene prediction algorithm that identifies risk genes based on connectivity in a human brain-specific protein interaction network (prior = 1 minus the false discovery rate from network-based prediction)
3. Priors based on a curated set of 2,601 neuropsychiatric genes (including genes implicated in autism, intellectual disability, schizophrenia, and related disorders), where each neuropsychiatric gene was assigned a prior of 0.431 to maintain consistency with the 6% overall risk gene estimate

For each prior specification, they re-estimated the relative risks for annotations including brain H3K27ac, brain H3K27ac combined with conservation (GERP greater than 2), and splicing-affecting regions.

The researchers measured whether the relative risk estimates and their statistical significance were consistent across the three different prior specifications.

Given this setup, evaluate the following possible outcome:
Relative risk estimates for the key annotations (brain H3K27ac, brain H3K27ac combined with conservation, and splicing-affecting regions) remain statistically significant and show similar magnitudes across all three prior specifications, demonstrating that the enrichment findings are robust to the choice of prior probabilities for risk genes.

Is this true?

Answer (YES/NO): YES